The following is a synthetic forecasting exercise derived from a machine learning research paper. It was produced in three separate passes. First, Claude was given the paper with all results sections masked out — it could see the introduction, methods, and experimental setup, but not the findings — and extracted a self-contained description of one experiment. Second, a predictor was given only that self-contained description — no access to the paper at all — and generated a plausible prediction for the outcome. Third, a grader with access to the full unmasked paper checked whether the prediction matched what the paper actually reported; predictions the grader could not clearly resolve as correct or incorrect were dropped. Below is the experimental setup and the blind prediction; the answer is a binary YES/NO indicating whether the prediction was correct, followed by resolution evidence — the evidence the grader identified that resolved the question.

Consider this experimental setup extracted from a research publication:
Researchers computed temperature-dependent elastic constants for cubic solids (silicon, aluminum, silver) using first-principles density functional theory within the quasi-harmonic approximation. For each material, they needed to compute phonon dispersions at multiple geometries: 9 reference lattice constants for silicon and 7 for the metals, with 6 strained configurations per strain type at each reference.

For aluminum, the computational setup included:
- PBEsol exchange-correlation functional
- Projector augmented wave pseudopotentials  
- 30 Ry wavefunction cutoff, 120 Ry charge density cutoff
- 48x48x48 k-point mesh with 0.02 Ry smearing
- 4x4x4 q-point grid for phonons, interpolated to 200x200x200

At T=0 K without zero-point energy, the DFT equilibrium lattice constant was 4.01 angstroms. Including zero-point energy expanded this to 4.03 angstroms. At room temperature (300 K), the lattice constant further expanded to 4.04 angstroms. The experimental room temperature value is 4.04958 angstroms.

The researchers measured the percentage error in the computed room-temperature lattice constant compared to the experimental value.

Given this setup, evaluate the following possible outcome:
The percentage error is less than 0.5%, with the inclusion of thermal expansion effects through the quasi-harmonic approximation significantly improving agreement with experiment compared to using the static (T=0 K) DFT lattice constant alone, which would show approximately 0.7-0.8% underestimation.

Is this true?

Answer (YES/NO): NO